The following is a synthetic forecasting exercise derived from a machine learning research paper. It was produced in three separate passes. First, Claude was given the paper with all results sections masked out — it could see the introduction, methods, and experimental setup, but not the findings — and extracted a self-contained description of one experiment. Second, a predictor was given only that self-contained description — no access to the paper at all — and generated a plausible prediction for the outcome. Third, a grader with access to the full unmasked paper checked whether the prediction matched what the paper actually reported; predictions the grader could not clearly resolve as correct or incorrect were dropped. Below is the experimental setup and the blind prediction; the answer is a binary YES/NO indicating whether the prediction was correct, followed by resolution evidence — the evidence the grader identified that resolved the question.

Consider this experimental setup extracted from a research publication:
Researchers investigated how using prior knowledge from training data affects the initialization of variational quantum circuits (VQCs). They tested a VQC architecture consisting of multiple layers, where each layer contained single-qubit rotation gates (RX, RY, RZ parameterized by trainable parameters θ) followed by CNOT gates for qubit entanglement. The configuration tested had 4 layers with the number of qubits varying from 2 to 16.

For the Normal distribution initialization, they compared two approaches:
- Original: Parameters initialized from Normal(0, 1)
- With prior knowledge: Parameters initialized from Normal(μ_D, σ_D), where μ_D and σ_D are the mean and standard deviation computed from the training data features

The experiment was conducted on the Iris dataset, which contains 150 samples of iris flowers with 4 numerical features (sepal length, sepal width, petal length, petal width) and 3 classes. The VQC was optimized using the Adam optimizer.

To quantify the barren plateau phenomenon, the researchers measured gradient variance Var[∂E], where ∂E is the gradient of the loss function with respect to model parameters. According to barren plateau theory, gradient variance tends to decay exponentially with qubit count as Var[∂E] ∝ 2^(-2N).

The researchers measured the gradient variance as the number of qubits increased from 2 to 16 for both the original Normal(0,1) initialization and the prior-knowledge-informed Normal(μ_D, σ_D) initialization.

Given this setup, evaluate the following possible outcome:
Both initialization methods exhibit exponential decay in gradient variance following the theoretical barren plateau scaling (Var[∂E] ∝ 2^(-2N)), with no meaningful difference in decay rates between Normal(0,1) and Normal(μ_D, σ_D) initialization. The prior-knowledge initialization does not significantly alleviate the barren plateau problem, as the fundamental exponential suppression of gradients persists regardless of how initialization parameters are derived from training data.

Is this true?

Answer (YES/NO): NO